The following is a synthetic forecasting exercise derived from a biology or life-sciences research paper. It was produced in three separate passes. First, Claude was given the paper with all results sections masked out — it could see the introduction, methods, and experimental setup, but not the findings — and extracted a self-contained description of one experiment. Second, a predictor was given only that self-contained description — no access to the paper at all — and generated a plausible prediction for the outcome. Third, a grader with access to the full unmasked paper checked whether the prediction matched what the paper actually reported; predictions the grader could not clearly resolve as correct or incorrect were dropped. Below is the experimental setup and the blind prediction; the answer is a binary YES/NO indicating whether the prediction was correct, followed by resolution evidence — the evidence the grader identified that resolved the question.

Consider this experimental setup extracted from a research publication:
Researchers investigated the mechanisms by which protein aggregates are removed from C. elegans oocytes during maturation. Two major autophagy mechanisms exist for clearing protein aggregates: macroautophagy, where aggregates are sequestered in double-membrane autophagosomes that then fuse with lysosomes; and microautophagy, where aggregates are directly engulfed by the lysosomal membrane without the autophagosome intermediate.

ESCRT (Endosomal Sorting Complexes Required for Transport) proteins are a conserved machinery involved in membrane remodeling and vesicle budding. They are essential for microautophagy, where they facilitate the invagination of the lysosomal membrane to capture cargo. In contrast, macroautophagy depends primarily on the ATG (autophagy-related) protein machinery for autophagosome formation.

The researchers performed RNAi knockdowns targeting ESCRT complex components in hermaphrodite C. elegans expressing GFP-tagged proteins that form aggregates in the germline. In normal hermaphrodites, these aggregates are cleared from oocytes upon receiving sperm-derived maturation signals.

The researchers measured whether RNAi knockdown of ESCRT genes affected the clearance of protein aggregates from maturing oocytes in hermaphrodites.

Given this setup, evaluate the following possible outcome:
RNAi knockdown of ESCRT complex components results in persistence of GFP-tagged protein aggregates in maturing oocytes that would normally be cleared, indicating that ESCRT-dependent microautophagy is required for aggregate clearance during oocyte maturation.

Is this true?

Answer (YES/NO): YES